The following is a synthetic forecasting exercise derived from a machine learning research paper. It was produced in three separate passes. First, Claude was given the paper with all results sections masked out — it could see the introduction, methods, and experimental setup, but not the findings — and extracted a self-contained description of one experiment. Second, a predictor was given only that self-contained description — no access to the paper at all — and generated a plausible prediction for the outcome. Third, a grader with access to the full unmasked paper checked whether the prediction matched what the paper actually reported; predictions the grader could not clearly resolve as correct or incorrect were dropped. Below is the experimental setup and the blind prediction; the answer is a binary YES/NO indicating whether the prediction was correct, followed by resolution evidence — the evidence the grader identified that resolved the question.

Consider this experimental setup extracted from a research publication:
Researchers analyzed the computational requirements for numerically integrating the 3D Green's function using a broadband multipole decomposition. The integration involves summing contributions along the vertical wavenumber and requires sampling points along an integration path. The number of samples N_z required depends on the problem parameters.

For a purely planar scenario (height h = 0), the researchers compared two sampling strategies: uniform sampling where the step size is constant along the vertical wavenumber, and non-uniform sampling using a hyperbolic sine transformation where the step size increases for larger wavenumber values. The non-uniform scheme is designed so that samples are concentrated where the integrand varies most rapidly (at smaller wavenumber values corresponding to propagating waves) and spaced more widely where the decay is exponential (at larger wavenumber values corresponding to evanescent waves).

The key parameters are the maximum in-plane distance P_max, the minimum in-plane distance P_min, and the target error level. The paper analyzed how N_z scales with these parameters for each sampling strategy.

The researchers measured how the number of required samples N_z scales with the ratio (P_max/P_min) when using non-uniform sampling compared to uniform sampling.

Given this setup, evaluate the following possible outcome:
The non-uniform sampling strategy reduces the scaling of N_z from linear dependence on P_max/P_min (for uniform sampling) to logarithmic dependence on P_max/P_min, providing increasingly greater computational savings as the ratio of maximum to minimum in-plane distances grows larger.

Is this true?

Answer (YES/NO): YES